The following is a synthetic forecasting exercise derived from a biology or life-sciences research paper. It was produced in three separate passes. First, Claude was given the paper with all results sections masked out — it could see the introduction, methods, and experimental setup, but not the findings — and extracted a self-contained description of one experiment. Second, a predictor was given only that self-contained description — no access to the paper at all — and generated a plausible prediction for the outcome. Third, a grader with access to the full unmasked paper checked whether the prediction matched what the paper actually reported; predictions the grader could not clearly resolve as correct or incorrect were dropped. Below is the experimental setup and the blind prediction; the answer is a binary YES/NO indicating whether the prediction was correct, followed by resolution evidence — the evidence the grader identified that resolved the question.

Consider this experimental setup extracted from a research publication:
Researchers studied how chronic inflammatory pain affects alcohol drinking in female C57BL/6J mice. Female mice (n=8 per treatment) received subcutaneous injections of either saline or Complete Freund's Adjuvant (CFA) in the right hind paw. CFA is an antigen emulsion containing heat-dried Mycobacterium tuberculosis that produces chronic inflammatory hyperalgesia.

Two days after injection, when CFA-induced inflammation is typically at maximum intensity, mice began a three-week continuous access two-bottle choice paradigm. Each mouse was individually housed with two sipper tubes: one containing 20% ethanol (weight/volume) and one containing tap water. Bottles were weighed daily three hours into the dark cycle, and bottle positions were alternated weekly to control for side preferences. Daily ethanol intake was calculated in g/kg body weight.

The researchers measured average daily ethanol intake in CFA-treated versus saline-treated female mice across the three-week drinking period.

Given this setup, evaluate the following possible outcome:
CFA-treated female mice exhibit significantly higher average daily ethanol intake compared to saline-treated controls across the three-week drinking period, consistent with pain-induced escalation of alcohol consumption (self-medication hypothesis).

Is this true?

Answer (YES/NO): NO